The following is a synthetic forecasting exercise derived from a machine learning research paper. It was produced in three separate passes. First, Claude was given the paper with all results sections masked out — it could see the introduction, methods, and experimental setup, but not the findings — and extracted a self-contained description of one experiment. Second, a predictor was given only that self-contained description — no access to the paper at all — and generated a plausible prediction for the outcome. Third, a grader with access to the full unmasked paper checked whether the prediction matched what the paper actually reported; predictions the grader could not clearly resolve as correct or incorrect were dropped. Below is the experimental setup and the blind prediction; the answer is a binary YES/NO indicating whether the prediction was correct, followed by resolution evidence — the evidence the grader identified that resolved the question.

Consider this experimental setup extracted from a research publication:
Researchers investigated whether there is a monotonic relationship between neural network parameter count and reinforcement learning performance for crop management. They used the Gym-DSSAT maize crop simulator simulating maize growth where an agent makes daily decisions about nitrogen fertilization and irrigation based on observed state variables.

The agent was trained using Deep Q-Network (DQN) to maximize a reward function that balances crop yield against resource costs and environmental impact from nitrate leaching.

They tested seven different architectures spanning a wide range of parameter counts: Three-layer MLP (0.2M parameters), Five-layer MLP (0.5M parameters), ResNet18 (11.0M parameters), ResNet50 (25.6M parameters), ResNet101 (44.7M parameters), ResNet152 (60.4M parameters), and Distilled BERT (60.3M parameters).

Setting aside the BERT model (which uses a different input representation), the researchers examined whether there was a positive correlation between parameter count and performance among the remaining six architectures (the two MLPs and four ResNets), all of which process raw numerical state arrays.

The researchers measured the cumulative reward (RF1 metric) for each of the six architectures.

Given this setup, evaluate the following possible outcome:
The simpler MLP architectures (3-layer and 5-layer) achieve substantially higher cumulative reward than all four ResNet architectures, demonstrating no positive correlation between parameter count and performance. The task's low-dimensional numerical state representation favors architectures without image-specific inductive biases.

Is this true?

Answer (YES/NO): YES